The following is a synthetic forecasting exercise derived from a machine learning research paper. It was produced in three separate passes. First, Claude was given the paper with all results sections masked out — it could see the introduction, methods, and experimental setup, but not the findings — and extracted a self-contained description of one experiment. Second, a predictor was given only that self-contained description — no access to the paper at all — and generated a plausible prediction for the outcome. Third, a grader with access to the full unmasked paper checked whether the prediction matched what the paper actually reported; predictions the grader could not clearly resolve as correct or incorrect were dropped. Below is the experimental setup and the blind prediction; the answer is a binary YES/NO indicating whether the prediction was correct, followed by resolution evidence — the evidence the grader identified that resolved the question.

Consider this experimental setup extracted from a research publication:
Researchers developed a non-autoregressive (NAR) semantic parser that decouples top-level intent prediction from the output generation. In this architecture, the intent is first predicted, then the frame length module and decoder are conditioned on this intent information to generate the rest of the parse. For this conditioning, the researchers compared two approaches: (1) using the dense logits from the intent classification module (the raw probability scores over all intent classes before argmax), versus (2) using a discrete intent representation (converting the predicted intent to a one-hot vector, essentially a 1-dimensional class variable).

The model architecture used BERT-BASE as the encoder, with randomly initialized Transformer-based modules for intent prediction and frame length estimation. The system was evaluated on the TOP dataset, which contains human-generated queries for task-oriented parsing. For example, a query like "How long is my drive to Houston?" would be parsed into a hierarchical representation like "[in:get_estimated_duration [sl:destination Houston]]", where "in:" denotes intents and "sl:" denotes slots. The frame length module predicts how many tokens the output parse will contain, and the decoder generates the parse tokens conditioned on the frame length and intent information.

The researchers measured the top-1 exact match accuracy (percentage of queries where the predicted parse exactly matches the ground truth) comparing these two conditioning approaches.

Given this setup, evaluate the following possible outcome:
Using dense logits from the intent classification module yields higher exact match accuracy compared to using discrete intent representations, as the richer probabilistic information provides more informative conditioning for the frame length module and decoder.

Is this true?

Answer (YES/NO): YES